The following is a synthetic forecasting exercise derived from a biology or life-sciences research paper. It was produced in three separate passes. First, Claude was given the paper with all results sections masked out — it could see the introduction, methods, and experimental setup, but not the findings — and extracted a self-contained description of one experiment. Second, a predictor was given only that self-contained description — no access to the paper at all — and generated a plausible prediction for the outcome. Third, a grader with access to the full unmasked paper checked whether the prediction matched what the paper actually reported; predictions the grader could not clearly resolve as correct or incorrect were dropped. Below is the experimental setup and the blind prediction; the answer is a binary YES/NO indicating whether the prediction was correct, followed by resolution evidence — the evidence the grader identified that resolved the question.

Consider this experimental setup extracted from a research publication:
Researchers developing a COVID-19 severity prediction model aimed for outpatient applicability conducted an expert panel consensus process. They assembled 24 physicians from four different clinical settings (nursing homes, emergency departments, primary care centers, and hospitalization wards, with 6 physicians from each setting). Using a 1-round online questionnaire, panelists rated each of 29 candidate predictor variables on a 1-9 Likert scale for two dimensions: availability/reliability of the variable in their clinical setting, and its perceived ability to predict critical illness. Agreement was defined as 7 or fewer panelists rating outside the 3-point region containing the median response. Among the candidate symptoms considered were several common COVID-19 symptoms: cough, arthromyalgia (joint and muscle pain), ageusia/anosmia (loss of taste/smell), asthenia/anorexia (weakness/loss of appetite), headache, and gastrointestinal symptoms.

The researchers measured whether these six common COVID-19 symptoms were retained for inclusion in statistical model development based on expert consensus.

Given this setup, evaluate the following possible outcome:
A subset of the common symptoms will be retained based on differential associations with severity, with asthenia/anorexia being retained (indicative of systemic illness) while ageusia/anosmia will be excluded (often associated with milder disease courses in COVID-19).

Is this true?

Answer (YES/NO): NO